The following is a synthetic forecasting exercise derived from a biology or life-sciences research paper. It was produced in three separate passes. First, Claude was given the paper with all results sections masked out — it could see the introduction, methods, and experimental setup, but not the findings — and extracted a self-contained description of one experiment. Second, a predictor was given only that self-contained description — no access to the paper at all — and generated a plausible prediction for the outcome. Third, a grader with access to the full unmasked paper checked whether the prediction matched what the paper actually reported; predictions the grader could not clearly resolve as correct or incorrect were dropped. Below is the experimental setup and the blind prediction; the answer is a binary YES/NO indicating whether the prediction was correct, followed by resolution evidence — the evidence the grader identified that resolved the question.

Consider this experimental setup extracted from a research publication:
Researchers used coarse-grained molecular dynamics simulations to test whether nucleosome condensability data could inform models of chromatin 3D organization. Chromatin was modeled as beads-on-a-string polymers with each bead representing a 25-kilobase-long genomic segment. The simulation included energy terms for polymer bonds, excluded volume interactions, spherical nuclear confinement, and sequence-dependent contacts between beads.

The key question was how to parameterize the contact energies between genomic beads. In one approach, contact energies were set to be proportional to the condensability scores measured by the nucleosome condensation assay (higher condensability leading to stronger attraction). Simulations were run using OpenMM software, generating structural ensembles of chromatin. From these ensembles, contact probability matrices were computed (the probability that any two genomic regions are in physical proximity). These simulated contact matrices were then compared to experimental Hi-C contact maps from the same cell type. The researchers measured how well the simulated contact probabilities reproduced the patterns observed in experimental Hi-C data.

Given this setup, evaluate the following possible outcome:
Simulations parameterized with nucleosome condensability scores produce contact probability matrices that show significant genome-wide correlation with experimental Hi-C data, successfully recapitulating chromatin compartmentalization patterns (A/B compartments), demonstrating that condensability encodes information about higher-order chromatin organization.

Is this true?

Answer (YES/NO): YES